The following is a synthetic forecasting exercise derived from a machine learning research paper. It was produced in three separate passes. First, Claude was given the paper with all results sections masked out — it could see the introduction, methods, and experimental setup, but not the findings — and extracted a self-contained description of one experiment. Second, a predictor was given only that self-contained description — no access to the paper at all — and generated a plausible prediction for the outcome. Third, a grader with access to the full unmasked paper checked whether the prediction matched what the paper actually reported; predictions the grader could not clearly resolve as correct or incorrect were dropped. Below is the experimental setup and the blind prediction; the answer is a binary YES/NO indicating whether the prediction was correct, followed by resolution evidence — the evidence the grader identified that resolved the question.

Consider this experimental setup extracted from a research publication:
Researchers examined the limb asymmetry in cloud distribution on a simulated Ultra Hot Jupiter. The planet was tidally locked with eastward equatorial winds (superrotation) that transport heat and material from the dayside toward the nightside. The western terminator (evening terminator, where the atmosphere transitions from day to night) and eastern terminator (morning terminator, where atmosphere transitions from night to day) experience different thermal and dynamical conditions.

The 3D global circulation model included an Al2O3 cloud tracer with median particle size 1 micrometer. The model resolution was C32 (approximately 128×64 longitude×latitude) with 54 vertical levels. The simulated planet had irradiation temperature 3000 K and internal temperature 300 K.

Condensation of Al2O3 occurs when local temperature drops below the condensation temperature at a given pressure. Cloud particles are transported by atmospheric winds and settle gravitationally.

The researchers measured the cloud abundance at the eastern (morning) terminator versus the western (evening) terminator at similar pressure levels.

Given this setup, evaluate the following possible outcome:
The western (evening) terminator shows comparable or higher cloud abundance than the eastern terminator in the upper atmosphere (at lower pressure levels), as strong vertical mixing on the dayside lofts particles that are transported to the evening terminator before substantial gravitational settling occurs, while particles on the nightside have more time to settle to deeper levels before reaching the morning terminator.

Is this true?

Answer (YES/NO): NO